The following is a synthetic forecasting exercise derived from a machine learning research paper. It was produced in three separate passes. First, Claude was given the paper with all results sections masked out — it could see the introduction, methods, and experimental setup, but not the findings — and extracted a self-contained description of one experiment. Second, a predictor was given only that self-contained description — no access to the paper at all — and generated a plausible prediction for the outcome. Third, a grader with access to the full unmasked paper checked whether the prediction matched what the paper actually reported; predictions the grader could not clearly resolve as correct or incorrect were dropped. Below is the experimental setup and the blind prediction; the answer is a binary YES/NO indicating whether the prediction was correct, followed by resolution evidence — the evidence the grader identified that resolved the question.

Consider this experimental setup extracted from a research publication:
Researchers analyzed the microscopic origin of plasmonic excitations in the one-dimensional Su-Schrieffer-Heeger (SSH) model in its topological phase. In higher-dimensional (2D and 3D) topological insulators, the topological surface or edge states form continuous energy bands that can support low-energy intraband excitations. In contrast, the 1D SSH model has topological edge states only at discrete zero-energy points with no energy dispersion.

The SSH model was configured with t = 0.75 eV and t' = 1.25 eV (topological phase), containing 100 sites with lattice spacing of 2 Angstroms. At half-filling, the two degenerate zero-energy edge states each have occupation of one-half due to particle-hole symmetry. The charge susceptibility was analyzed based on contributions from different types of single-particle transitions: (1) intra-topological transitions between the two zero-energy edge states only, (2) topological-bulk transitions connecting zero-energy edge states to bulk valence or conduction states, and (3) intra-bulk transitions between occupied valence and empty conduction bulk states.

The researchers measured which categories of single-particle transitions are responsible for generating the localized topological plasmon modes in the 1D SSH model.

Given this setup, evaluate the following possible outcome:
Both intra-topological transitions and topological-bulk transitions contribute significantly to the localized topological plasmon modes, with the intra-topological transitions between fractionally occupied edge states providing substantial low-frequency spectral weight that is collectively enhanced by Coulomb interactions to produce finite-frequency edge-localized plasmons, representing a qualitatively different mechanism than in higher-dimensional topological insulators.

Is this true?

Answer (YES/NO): NO